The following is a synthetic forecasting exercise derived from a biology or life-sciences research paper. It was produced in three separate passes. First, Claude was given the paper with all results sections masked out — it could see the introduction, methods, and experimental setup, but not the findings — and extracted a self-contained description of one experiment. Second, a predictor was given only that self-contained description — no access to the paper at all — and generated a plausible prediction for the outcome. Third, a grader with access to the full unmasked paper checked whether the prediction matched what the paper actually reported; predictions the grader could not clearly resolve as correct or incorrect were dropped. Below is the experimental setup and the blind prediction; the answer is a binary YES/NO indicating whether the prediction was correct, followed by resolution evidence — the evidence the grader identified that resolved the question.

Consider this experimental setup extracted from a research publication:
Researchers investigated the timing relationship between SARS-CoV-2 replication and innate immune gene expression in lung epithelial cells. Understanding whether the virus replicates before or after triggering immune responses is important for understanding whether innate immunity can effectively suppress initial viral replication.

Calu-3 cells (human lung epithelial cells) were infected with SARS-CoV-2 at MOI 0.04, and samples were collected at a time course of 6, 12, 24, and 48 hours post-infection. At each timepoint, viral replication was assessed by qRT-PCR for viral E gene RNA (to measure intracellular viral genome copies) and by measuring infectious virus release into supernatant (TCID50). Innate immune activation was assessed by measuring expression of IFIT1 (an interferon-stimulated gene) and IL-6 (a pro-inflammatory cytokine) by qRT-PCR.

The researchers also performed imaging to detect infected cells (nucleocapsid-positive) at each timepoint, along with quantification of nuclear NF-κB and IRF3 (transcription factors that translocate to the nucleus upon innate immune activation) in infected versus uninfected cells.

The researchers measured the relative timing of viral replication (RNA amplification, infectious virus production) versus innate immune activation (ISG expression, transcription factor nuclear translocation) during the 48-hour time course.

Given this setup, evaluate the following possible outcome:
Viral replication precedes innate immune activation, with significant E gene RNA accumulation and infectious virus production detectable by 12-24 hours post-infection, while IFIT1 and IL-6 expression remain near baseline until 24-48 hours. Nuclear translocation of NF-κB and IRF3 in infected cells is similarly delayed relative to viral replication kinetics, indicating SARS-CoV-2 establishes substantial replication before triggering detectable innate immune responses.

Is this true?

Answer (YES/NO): NO